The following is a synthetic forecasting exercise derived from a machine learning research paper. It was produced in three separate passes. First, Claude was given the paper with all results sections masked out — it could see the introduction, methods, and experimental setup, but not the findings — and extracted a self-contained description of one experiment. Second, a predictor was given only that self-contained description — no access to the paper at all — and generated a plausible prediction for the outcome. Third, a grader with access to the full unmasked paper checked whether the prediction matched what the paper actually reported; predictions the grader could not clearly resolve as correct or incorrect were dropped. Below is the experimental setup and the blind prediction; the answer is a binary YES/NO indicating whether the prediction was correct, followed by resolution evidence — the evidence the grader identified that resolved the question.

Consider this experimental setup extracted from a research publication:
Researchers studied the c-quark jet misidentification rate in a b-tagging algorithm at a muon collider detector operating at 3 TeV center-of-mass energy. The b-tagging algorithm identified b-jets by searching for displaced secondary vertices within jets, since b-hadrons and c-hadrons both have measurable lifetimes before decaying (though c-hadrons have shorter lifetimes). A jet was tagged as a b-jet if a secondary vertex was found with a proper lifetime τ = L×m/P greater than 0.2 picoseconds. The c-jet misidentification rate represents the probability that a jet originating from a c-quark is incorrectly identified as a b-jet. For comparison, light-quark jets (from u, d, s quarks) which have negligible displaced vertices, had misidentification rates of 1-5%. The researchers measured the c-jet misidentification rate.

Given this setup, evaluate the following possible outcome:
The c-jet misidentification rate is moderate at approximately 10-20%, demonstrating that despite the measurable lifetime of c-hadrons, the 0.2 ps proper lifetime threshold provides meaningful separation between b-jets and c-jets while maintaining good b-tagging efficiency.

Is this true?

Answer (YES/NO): YES